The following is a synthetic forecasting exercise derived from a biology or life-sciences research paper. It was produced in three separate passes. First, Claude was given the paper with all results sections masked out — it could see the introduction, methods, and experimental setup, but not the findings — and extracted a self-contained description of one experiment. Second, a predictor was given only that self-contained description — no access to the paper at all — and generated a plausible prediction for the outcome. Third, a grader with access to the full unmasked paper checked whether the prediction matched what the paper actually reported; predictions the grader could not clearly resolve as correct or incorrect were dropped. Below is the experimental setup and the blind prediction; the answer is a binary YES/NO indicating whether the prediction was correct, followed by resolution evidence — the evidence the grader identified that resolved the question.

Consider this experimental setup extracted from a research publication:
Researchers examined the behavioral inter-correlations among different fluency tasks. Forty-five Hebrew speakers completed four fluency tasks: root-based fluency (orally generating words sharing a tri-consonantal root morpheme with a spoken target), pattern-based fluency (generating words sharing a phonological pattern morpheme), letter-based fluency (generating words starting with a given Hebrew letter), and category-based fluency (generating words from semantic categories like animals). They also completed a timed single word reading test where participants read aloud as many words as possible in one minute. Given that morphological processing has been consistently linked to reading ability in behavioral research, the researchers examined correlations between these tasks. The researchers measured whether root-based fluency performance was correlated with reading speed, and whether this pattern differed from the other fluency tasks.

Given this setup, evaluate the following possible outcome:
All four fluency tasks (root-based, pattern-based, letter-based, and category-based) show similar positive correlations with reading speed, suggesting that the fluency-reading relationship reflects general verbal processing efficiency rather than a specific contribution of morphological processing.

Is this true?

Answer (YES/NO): NO